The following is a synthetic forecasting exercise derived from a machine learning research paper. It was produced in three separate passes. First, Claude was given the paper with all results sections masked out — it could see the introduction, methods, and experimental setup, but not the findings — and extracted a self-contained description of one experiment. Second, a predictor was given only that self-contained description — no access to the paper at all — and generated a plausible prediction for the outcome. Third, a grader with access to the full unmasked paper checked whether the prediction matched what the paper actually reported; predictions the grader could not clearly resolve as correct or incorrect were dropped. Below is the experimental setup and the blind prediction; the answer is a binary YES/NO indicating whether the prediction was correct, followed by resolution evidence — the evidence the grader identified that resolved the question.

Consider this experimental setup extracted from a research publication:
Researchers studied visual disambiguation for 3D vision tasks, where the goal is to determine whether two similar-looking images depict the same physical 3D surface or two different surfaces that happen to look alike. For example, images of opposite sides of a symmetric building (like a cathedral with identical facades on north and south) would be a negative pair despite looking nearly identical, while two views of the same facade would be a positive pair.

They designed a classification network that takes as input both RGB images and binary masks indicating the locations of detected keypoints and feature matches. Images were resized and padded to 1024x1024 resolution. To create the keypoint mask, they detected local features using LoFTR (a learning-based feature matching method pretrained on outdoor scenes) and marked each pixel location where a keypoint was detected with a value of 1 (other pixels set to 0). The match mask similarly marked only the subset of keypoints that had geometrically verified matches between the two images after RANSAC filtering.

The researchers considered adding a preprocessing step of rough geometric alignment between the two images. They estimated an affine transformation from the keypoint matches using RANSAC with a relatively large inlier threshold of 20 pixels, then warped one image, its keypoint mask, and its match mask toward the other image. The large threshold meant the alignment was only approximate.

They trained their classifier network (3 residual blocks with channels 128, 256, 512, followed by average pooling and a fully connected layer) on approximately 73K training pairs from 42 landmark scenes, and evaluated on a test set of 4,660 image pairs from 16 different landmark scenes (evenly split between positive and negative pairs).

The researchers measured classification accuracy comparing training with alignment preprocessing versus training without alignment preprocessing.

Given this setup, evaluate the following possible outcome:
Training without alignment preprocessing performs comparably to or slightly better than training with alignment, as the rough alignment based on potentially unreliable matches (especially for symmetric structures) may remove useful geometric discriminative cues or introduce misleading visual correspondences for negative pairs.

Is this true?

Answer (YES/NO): NO